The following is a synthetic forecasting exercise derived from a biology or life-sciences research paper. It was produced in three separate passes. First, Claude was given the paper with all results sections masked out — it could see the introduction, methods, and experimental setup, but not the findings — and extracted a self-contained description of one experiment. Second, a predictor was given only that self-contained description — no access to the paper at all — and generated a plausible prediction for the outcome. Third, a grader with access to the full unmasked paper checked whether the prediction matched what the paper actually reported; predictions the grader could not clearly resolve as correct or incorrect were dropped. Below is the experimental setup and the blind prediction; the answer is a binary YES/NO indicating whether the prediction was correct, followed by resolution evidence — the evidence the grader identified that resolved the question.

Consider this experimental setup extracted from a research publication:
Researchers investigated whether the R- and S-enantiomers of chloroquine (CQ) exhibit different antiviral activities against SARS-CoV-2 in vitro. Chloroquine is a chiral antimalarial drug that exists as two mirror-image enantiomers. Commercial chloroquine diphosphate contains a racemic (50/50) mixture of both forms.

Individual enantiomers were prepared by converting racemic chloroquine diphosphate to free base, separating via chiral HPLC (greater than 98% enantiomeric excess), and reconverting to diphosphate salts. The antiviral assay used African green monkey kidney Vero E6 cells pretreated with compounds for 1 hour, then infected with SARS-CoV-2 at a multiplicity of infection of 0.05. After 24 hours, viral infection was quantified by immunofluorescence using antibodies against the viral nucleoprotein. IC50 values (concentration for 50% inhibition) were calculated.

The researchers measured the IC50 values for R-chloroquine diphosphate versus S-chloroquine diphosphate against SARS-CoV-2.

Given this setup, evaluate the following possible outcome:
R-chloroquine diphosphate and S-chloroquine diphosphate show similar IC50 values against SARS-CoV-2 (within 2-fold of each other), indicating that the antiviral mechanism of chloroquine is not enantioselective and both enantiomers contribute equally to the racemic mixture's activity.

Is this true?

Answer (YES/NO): NO